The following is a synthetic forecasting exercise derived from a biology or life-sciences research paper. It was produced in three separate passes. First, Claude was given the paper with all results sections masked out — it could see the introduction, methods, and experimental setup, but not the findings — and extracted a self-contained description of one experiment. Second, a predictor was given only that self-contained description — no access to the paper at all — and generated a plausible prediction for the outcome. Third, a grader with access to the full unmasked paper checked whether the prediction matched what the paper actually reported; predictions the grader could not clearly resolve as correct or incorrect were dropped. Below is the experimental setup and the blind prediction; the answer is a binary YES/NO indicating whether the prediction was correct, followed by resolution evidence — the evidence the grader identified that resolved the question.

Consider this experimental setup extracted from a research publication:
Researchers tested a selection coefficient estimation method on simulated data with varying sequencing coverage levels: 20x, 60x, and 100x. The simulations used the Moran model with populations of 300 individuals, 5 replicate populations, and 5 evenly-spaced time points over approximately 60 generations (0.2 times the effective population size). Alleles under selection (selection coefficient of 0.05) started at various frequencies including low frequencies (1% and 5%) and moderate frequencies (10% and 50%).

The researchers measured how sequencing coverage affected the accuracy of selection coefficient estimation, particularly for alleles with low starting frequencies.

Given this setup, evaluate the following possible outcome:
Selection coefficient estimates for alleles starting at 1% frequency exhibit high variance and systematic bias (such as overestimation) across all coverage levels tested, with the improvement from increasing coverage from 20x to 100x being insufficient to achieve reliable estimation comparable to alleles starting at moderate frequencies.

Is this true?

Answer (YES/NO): NO